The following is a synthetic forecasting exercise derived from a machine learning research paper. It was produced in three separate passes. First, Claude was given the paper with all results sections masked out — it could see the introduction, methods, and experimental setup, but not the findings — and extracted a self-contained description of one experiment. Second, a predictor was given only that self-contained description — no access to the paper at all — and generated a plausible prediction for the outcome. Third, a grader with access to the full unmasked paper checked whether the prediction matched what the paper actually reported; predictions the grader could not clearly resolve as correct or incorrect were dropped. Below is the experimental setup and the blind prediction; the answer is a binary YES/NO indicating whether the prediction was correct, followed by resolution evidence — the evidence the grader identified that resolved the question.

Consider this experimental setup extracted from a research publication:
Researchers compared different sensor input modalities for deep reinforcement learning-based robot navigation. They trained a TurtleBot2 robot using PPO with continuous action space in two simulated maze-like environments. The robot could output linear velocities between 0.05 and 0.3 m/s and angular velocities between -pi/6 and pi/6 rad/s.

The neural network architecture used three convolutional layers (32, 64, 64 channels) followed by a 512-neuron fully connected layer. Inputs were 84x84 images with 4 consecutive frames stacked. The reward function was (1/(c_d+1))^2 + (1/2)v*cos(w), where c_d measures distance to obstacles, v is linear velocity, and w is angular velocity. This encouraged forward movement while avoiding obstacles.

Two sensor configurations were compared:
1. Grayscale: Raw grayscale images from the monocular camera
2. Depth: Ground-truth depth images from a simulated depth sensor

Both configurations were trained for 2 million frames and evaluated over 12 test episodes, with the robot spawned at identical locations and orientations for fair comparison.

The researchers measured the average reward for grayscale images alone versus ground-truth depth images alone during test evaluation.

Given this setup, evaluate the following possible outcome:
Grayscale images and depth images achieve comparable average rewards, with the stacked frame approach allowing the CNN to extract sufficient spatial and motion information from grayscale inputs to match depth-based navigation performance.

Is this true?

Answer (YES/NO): NO